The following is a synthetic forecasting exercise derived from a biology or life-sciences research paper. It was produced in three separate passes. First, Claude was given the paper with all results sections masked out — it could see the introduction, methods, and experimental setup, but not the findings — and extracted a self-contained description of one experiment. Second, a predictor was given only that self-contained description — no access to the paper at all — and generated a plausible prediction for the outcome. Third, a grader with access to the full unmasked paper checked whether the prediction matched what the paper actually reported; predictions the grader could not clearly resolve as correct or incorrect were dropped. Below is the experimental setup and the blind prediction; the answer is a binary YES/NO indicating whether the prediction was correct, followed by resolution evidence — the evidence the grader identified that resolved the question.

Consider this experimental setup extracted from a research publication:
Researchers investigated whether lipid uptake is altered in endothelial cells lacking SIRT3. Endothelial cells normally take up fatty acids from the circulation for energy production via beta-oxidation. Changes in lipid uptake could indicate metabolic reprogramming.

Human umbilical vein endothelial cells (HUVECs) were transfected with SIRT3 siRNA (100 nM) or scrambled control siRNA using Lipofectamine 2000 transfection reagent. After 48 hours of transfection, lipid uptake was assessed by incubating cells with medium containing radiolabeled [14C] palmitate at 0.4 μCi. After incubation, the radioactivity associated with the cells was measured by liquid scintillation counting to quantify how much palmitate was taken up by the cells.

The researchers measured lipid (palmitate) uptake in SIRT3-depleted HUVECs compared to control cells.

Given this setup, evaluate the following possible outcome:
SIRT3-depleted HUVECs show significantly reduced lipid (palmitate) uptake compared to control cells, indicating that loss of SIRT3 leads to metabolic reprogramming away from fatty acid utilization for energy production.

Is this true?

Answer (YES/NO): NO